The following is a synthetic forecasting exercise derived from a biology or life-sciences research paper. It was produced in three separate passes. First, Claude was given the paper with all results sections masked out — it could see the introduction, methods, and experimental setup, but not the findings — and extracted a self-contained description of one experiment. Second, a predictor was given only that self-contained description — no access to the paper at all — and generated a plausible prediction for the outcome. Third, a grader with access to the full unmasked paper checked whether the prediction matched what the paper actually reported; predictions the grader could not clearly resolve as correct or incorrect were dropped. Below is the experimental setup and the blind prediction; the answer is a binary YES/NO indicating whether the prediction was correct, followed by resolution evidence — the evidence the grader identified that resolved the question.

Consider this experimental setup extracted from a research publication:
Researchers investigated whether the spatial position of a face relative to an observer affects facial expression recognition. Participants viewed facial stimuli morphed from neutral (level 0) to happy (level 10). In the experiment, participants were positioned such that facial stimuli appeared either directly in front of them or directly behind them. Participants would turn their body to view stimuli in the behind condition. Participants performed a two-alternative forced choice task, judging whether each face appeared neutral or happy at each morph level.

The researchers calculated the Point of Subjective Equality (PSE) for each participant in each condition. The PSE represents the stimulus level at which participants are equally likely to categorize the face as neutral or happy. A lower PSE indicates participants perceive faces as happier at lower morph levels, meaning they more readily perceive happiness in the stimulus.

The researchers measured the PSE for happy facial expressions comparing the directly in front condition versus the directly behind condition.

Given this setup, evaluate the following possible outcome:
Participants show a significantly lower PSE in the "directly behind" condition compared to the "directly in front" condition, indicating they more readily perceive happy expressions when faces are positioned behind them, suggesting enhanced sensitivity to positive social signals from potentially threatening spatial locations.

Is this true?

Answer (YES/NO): YES